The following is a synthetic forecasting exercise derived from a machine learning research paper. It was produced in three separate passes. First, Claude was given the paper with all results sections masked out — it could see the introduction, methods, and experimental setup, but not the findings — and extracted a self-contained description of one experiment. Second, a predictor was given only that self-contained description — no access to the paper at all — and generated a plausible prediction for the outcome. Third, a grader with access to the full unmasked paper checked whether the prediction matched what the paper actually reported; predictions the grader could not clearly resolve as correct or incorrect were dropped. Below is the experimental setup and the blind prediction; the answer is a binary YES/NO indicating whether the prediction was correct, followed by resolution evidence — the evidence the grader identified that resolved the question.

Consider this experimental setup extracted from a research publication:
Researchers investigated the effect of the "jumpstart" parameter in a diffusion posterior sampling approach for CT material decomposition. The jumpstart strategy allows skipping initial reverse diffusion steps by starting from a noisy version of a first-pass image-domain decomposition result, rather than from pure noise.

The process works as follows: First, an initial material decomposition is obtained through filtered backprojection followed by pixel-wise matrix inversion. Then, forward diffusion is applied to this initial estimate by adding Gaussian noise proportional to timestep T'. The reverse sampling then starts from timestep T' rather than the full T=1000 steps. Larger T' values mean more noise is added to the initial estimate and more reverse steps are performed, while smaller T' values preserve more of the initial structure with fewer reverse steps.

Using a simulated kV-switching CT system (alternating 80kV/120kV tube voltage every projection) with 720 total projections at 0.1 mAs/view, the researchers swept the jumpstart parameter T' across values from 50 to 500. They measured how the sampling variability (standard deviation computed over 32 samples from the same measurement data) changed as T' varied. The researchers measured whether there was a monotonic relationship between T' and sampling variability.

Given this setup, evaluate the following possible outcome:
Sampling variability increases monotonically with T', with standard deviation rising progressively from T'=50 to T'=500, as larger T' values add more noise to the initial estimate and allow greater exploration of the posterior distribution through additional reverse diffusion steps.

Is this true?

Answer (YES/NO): NO